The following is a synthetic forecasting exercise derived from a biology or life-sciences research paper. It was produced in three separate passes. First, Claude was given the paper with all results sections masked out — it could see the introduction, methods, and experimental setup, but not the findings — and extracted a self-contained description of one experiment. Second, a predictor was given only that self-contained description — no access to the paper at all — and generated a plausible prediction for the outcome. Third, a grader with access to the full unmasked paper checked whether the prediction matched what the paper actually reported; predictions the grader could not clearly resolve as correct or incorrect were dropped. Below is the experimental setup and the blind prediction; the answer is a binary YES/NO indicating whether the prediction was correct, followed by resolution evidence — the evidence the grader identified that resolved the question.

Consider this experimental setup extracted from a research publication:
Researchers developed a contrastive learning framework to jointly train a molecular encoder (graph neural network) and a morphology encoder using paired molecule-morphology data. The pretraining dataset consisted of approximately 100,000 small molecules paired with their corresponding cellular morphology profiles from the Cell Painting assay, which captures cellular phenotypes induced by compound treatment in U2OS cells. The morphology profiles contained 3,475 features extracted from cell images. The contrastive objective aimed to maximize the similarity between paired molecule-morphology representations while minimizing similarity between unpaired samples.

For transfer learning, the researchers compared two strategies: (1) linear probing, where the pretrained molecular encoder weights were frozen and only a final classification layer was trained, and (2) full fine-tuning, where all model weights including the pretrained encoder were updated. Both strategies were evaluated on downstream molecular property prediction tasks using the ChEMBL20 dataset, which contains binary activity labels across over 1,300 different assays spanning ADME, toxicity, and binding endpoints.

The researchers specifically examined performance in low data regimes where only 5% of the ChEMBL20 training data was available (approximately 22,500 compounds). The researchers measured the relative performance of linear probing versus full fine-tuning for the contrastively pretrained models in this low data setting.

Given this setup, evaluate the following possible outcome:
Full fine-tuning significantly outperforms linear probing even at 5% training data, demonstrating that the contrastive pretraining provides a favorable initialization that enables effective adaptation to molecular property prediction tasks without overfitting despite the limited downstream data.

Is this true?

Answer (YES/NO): NO